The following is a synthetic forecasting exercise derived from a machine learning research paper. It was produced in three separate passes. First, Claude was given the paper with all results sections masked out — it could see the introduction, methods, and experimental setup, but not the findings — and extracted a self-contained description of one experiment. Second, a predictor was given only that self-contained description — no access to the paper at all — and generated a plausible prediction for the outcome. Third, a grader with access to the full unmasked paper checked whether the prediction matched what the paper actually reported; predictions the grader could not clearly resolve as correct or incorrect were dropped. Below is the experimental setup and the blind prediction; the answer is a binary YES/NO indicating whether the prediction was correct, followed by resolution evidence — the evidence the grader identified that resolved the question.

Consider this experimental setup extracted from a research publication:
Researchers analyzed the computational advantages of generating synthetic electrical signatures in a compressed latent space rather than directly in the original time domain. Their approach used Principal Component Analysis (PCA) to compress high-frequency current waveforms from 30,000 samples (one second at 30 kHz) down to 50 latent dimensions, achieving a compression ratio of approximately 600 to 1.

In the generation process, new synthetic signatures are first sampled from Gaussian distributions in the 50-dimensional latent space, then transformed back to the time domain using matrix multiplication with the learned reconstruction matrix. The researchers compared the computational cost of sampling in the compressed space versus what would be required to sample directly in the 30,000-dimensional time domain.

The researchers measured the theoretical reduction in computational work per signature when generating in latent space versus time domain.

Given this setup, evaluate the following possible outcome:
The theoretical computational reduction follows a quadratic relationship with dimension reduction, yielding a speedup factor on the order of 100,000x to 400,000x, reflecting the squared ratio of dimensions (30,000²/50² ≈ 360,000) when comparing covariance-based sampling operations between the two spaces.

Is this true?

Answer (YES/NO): NO